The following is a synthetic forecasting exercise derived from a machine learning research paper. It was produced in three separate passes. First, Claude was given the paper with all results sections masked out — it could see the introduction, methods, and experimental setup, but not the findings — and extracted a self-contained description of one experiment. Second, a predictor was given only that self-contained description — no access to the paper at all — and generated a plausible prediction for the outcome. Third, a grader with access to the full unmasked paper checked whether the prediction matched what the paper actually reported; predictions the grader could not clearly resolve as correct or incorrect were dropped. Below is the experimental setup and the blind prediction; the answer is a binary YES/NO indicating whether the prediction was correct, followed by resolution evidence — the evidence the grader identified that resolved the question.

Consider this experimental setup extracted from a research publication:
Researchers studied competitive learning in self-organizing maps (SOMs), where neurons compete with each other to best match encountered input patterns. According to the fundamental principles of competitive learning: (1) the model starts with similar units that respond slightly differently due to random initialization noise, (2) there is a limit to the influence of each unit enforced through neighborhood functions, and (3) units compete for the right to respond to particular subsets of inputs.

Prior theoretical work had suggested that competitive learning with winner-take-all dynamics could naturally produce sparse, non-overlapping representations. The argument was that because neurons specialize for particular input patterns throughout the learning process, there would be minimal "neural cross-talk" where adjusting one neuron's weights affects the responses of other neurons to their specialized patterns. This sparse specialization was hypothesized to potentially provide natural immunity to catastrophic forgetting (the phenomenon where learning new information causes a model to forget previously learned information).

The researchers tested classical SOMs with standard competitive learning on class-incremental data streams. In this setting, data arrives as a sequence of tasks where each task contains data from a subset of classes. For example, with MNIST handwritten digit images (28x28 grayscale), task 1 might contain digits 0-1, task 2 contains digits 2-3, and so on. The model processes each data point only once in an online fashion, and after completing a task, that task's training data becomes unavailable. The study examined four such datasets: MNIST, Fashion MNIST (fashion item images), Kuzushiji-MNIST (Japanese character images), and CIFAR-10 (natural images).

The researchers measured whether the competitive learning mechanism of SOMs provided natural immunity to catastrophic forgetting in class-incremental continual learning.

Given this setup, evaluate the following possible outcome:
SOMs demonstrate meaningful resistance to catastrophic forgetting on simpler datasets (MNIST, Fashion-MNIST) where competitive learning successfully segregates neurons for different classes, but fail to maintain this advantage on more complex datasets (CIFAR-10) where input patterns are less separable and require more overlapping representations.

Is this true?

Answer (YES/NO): NO